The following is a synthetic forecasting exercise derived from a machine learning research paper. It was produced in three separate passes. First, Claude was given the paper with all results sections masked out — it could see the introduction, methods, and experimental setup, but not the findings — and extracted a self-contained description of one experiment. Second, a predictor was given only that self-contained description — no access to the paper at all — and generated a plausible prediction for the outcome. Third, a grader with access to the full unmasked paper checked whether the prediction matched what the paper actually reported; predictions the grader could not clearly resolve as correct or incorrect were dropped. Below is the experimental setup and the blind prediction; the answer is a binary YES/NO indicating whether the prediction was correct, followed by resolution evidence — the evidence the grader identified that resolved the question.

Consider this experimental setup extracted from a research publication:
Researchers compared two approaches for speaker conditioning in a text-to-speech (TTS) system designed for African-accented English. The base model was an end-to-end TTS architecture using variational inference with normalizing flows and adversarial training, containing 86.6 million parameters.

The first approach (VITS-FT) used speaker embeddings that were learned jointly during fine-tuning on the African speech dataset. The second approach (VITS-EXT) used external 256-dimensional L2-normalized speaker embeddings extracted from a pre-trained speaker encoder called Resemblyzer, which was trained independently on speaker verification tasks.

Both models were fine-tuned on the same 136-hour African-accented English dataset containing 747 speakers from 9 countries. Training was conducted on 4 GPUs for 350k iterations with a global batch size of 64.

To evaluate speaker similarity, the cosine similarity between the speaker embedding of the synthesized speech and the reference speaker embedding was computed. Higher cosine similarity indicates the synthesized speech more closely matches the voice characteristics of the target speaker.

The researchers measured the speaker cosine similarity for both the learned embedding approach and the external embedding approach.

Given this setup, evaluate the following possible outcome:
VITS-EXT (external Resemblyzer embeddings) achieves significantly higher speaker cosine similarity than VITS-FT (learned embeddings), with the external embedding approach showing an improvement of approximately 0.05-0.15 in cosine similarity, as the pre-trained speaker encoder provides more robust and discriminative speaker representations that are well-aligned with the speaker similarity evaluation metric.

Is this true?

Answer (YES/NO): YES